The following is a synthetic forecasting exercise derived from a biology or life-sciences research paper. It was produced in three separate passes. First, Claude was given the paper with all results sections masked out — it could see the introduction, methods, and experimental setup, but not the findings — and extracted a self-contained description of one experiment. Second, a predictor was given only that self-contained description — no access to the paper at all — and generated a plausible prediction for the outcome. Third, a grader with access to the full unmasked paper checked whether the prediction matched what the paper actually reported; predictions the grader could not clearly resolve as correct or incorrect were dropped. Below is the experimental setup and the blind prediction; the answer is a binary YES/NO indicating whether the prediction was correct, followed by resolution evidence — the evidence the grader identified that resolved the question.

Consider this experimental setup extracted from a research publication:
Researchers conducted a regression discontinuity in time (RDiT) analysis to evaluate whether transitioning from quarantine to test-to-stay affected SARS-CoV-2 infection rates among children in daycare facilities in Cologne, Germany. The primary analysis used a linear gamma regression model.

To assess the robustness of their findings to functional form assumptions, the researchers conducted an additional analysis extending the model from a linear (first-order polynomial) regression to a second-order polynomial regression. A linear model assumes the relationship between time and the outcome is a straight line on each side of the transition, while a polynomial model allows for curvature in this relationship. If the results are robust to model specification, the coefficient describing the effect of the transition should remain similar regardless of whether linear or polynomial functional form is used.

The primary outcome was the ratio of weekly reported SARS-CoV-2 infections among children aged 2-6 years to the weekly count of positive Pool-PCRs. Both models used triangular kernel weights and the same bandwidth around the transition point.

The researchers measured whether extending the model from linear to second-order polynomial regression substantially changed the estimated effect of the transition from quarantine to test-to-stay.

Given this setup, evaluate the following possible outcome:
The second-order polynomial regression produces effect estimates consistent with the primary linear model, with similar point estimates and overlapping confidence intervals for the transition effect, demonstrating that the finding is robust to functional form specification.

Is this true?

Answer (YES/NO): YES